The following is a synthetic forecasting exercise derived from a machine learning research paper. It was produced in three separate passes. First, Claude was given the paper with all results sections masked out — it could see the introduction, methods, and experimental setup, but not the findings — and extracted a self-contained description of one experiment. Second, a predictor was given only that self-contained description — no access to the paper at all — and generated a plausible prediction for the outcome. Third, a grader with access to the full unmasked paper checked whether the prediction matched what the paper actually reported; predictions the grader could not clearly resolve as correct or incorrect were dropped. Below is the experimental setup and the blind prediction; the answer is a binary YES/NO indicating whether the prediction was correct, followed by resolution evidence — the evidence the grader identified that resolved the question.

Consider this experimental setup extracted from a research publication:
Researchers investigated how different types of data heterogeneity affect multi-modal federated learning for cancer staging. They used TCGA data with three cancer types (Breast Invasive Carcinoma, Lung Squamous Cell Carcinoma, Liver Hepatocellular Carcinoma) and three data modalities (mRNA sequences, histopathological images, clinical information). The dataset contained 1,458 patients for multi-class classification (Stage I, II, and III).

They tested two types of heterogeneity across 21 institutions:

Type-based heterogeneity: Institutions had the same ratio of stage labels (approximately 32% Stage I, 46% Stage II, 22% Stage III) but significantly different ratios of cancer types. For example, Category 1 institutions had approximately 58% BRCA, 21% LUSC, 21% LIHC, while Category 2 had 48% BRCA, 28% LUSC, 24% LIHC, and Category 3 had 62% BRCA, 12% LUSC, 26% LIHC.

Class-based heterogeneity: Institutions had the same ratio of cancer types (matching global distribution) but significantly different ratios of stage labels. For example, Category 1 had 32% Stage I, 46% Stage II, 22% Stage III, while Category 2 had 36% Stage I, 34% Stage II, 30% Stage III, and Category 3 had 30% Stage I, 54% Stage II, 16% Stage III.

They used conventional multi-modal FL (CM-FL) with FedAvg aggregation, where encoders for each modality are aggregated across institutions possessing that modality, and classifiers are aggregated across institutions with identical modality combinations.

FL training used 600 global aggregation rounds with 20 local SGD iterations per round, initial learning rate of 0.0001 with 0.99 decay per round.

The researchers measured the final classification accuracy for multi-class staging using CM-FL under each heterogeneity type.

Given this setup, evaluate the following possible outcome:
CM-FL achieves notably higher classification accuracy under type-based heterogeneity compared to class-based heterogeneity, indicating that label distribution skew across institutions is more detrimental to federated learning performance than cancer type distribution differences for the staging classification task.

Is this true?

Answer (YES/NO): NO